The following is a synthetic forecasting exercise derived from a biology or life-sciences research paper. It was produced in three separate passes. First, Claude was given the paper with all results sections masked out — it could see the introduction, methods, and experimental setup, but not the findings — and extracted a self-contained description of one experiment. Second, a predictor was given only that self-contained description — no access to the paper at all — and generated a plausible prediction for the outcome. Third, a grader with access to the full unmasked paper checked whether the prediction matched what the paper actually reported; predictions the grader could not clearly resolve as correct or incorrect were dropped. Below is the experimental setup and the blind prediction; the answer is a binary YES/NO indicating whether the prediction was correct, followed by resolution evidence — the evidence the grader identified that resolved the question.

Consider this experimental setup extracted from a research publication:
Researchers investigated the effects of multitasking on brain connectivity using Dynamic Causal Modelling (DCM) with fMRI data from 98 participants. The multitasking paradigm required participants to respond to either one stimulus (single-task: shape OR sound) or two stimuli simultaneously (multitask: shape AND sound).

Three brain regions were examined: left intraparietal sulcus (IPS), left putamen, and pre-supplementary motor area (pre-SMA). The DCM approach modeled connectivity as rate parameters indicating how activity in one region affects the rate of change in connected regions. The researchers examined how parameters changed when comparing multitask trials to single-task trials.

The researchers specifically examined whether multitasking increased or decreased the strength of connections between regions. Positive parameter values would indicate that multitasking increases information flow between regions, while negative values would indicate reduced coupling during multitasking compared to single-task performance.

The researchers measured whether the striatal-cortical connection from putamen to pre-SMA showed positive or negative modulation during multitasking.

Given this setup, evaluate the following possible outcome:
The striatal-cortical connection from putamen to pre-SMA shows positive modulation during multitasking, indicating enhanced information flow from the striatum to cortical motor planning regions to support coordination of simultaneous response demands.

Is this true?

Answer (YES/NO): YES